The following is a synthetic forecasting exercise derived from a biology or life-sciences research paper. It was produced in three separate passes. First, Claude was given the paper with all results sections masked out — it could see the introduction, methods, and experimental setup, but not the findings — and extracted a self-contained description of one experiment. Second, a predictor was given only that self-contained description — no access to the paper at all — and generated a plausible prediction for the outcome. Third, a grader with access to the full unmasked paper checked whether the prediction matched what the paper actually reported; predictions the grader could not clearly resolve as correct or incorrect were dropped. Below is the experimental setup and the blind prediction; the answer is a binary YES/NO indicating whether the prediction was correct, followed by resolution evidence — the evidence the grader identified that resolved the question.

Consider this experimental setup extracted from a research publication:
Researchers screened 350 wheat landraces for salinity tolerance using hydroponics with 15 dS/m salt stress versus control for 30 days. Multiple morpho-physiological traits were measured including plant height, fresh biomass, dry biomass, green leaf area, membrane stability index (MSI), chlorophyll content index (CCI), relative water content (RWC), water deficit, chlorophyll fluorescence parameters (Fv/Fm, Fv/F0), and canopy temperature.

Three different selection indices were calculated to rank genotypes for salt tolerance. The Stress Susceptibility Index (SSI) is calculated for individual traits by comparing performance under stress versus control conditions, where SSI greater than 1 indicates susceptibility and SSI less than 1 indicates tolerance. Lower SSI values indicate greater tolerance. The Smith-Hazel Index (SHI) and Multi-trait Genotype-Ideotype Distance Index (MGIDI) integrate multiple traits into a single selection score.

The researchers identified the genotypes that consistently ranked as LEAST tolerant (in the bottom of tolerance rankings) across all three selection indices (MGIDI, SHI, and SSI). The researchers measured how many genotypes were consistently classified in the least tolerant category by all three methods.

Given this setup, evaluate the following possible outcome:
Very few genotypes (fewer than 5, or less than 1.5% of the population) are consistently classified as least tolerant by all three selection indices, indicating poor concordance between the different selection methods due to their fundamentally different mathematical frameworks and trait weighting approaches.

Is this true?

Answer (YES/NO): NO